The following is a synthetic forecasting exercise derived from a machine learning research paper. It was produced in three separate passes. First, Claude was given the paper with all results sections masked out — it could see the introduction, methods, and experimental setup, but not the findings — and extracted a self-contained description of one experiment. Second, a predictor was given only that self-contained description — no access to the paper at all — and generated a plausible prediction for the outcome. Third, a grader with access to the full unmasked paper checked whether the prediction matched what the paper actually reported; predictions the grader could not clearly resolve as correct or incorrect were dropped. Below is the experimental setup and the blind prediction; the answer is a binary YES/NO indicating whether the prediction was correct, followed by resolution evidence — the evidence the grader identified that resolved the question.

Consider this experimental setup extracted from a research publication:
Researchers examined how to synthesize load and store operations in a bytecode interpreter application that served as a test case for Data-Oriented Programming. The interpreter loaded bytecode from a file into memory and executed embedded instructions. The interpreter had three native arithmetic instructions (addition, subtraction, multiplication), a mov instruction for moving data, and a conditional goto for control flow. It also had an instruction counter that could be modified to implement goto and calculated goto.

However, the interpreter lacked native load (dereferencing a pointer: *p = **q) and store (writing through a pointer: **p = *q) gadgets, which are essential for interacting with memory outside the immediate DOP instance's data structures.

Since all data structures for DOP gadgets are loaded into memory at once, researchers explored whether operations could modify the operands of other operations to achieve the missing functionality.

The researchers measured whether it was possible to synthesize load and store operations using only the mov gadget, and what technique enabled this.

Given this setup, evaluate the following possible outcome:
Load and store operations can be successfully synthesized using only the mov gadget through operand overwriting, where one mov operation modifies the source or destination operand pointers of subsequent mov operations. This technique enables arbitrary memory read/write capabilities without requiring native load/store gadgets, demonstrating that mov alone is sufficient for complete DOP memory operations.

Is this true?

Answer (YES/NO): YES